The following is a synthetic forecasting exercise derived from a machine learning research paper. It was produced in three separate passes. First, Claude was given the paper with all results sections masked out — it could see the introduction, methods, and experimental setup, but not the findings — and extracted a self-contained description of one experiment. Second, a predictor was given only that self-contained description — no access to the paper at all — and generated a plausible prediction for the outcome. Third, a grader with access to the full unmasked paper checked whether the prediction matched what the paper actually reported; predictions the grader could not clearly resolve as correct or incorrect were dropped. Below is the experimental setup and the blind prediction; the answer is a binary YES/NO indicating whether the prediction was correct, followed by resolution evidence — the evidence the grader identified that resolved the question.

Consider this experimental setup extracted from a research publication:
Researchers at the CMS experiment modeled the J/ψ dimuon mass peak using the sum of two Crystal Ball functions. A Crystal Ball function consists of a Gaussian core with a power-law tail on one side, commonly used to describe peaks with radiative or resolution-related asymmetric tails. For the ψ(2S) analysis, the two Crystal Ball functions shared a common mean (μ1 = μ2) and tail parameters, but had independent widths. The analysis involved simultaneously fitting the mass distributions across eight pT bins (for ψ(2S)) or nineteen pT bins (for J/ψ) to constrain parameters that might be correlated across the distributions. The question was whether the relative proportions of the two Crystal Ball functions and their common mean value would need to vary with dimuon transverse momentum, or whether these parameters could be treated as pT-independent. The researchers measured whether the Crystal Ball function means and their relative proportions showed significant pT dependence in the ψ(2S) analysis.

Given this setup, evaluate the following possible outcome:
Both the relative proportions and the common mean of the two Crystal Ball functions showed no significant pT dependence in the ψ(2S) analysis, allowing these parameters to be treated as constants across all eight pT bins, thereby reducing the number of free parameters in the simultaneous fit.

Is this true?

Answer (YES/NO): YES